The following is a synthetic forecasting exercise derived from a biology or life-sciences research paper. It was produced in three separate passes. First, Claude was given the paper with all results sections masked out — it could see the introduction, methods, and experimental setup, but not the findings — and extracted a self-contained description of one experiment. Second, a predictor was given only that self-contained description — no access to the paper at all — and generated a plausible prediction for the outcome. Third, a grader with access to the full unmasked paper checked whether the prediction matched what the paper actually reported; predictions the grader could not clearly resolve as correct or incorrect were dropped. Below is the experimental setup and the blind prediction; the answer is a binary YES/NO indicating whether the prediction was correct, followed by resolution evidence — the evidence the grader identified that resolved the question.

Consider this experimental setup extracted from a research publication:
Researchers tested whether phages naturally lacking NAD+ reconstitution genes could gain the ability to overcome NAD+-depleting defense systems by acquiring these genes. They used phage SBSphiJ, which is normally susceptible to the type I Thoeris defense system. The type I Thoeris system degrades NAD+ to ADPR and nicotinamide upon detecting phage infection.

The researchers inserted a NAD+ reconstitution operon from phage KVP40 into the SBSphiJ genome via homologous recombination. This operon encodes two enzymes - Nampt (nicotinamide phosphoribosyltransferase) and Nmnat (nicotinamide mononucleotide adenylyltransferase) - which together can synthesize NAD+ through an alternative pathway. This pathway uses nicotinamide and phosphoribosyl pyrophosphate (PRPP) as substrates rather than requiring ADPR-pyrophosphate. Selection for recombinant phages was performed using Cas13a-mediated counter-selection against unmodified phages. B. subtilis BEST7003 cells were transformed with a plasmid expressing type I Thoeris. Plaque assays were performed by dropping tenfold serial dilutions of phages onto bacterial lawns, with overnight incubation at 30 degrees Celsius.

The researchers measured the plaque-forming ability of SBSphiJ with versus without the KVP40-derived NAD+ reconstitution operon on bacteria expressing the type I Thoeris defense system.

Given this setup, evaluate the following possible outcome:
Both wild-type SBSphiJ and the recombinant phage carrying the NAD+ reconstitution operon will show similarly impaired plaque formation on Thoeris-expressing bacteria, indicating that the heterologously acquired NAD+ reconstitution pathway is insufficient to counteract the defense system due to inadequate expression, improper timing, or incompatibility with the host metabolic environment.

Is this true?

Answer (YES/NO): NO